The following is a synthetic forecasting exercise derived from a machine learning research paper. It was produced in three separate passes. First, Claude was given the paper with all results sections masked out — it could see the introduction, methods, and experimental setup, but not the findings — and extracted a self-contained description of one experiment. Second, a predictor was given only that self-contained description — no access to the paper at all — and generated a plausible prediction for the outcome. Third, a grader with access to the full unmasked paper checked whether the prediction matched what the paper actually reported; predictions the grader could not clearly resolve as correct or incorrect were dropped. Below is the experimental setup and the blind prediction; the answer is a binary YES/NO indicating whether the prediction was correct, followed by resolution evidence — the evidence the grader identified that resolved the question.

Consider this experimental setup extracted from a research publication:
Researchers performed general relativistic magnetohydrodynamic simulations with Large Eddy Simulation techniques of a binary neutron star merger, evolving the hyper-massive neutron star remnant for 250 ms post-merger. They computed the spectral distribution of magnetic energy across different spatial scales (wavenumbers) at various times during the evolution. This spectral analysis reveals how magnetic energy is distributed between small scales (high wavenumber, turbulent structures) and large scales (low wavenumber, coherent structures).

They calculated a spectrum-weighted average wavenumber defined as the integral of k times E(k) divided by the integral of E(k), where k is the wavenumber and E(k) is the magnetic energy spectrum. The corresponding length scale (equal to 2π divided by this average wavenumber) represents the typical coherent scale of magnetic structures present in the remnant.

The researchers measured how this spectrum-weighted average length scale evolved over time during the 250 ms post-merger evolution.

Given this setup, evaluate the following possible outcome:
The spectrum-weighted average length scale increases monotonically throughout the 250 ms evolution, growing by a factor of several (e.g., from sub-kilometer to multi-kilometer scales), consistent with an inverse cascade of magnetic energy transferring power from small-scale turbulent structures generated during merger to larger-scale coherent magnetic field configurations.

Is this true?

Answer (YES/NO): NO